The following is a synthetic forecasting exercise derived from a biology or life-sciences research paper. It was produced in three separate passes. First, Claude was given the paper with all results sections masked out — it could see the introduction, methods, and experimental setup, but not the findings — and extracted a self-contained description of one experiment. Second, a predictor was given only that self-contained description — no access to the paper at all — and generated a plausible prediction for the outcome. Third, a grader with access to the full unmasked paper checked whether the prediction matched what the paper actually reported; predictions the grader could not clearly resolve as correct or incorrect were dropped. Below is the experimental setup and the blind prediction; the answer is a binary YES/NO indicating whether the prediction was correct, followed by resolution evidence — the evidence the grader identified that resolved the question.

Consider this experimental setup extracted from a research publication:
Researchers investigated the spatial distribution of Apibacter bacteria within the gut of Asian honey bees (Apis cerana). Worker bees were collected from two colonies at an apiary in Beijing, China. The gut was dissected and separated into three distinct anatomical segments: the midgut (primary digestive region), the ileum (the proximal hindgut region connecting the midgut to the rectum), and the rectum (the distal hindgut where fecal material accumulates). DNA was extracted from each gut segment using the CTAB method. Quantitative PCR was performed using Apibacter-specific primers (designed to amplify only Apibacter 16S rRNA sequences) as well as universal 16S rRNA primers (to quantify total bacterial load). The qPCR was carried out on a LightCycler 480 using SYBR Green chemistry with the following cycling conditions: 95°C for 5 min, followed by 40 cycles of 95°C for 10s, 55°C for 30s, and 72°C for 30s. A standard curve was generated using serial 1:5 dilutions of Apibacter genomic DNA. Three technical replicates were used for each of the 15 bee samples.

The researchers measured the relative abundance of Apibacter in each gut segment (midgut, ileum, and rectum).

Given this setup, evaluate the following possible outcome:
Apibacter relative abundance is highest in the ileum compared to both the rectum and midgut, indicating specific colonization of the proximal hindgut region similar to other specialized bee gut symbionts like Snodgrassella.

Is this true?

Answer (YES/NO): NO